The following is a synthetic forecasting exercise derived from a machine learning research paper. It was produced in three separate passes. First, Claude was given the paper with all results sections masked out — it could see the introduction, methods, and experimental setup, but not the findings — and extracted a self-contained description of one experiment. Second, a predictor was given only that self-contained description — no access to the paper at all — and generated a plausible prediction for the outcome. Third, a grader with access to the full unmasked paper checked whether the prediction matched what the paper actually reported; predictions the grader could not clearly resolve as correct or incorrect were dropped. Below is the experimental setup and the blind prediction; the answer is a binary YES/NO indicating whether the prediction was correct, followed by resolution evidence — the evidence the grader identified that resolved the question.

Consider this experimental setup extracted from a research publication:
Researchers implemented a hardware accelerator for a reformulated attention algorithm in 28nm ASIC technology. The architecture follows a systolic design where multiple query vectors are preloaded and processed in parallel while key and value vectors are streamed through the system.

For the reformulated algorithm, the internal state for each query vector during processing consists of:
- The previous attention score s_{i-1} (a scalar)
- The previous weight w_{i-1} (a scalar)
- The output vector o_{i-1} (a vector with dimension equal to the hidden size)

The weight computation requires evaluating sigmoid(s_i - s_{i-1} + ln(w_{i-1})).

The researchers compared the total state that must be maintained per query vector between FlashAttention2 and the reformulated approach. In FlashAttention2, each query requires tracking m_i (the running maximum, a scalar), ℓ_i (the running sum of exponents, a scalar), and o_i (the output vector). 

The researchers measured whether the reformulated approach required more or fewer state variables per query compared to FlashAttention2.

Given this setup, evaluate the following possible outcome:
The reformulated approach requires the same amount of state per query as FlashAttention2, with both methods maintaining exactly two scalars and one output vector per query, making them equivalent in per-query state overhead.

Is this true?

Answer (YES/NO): YES